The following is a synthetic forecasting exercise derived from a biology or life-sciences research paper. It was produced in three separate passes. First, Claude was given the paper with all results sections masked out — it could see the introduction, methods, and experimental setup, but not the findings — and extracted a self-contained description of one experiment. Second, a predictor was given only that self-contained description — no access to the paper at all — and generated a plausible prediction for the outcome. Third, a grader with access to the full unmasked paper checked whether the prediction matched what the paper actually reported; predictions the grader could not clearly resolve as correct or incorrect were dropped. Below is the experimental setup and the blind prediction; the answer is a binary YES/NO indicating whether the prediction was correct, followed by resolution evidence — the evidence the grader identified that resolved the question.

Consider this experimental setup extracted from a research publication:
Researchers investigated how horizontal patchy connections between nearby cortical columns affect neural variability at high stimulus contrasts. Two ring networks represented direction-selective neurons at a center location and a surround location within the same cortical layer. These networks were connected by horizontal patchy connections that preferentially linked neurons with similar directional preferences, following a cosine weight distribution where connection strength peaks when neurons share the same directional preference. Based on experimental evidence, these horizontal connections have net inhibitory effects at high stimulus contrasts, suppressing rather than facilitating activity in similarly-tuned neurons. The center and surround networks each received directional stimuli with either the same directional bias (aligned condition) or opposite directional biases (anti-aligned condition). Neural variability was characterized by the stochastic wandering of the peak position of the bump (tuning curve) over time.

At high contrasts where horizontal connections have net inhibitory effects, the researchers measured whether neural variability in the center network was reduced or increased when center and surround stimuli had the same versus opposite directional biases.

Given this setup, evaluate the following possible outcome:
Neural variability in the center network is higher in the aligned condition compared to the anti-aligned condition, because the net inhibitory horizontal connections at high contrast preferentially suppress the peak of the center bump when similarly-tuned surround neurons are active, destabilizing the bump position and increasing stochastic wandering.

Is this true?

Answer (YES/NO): YES